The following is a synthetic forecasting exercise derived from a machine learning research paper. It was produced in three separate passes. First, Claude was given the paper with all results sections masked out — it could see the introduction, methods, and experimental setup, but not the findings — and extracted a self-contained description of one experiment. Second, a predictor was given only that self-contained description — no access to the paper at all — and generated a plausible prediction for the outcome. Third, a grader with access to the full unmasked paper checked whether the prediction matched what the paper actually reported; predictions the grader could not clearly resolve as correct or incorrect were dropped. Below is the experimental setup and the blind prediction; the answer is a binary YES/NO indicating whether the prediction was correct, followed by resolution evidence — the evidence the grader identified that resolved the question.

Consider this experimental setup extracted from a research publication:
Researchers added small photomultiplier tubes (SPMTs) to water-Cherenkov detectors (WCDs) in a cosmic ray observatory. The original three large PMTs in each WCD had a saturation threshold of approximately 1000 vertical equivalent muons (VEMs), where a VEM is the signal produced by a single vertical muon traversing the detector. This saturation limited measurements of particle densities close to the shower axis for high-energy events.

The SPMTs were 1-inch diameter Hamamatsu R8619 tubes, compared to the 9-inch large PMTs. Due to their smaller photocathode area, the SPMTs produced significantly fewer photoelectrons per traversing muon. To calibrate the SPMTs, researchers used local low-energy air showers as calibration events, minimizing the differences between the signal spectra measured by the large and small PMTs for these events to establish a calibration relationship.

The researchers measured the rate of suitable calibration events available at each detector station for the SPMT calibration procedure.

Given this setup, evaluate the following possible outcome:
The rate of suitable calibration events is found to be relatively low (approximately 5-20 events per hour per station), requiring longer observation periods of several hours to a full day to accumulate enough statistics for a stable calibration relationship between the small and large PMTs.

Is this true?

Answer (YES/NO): NO